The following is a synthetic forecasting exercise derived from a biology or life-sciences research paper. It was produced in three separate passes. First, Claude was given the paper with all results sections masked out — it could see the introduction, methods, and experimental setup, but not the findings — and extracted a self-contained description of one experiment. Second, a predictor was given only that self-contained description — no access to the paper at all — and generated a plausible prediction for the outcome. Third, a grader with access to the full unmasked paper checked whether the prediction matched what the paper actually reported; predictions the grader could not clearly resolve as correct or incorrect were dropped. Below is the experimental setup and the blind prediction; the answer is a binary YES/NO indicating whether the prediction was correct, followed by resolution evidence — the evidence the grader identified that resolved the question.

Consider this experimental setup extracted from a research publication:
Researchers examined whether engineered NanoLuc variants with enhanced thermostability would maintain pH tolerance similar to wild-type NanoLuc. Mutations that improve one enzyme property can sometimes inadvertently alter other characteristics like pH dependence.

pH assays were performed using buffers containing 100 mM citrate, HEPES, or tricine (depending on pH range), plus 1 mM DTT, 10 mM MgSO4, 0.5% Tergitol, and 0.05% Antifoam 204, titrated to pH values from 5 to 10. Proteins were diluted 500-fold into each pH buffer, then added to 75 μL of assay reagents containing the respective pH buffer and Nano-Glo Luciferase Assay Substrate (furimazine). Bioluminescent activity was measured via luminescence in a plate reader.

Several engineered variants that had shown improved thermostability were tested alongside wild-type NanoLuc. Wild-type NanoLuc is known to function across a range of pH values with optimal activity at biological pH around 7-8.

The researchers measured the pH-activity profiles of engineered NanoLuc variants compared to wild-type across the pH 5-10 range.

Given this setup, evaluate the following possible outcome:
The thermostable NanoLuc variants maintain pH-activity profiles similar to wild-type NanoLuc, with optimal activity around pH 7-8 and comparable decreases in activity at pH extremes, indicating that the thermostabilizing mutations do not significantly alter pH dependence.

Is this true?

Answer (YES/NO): YES